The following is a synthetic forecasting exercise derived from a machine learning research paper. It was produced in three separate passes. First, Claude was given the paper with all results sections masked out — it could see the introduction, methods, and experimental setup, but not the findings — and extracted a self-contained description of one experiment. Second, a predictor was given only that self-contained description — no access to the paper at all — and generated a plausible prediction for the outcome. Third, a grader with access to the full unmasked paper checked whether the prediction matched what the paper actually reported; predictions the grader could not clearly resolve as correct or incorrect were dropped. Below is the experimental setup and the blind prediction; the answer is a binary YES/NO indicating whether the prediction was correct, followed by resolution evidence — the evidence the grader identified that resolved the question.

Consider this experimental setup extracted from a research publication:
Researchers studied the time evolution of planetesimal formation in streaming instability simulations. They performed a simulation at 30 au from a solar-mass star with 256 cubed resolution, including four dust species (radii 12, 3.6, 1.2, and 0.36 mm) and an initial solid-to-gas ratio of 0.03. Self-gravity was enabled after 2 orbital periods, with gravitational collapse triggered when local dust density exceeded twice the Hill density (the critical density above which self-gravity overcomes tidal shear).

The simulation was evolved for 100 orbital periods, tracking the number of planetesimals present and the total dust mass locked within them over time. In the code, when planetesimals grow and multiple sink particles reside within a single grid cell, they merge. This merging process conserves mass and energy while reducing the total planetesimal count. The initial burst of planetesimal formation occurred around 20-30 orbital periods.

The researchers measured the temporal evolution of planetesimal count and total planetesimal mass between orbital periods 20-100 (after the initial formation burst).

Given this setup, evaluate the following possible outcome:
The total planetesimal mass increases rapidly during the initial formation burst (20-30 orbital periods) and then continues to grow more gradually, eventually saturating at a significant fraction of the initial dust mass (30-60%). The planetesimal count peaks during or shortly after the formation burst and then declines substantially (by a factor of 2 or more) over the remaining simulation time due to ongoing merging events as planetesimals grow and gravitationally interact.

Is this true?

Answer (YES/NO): NO